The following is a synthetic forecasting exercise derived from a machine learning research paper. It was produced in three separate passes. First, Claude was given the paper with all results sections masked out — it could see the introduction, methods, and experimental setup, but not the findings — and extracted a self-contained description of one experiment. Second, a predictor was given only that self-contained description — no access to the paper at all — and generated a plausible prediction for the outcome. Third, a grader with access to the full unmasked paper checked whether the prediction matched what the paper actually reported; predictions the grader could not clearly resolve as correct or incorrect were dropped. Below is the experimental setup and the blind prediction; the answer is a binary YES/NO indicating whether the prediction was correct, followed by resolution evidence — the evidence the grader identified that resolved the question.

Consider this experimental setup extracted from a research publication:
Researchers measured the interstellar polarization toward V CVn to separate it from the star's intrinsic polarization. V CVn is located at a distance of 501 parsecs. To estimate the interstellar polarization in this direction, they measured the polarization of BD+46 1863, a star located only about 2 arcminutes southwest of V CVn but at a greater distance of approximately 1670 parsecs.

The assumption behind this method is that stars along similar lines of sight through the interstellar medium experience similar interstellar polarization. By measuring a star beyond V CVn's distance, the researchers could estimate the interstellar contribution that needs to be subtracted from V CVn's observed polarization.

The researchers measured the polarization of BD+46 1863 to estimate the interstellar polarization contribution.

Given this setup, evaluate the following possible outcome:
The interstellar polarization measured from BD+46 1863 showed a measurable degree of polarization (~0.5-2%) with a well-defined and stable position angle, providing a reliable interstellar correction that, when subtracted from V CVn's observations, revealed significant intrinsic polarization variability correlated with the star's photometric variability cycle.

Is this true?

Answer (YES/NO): NO